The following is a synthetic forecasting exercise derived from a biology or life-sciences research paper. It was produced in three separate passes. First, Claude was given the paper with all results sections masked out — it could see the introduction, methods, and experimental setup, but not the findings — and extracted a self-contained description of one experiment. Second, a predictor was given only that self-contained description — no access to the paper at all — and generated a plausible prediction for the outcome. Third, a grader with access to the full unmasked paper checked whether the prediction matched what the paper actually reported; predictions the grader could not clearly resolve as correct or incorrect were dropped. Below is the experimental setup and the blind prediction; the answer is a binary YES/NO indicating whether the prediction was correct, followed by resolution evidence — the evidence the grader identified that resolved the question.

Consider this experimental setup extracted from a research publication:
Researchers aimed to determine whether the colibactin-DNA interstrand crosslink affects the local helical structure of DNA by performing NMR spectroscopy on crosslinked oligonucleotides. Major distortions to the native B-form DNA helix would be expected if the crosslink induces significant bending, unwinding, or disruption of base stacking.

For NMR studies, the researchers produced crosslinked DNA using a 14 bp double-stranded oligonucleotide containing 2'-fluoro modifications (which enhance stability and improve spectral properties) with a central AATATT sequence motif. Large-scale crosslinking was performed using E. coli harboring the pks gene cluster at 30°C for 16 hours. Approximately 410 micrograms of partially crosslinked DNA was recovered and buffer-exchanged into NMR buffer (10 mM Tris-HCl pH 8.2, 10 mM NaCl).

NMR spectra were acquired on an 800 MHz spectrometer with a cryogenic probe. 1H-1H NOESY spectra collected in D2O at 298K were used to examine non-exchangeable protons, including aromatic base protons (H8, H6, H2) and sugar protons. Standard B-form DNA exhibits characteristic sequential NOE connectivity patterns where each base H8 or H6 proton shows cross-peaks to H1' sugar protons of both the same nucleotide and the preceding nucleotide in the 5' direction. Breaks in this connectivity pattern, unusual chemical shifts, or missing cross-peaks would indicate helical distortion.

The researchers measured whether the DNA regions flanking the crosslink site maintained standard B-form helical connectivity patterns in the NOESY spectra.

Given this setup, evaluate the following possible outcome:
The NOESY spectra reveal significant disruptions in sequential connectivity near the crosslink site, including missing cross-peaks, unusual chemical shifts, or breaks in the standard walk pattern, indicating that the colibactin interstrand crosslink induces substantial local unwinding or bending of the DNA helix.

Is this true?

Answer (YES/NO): NO